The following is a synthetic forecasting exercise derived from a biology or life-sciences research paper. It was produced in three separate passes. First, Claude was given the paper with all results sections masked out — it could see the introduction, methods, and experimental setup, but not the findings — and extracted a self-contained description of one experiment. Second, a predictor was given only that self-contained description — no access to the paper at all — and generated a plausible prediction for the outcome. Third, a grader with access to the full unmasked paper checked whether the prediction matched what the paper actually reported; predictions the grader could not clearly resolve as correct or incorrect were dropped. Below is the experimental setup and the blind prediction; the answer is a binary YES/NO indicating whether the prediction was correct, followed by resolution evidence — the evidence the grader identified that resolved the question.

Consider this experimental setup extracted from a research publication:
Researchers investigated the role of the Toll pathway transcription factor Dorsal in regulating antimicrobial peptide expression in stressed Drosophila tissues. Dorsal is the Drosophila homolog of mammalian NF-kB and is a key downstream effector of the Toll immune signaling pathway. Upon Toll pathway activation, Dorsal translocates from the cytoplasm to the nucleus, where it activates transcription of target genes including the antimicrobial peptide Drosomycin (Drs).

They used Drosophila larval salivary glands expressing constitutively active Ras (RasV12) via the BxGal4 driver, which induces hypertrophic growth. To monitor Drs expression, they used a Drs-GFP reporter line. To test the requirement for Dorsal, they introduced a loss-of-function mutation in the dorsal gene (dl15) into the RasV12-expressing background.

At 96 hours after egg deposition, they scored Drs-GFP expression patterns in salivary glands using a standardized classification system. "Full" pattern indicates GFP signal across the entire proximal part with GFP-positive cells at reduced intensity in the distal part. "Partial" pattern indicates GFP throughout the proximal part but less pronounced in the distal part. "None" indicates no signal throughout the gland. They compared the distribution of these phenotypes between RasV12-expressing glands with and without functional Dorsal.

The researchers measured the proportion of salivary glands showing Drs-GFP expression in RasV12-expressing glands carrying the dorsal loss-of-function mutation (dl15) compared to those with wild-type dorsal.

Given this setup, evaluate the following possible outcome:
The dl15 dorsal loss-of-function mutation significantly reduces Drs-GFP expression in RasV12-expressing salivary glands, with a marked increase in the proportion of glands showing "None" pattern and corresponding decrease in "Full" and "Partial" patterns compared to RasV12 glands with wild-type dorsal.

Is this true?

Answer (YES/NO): YES